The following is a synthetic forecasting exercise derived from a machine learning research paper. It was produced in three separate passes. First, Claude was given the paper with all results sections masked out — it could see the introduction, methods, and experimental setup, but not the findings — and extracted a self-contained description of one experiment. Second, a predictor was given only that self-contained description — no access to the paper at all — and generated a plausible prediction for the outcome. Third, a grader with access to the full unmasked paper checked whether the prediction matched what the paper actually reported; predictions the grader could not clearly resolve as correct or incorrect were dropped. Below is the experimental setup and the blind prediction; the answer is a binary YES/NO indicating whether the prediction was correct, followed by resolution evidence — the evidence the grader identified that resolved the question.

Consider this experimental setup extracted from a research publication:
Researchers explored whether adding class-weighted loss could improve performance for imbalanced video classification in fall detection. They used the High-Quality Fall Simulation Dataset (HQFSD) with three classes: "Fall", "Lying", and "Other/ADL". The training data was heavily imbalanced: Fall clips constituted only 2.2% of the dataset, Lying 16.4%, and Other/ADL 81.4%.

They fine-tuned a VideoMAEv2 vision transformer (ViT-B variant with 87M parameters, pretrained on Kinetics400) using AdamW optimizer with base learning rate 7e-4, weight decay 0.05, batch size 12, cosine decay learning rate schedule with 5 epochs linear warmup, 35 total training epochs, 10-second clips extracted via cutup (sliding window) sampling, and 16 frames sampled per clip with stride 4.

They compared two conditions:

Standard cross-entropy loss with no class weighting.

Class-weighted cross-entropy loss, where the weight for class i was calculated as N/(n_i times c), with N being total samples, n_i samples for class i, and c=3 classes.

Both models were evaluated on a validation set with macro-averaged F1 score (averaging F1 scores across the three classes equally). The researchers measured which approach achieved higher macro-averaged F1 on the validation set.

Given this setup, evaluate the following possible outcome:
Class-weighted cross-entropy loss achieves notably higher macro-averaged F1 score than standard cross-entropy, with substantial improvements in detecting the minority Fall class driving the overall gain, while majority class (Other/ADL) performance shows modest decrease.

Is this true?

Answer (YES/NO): NO